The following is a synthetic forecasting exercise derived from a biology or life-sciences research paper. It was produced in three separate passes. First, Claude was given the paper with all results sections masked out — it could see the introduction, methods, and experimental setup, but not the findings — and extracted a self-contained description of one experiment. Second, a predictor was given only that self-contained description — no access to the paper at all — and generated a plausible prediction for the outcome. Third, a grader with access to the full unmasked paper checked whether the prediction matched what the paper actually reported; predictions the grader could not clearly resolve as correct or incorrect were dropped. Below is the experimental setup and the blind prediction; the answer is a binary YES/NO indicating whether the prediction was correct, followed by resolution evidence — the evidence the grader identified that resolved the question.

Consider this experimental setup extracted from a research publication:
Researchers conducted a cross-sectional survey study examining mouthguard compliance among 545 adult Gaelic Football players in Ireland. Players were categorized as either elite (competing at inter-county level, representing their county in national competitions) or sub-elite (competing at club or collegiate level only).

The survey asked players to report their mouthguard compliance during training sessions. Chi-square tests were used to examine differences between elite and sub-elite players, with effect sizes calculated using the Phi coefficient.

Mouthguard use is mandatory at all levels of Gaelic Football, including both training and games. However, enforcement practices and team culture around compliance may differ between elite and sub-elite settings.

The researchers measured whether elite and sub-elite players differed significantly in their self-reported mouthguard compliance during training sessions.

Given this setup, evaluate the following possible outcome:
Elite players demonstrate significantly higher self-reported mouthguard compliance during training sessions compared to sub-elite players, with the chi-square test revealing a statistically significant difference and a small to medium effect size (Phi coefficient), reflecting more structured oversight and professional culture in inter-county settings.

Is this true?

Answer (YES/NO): NO